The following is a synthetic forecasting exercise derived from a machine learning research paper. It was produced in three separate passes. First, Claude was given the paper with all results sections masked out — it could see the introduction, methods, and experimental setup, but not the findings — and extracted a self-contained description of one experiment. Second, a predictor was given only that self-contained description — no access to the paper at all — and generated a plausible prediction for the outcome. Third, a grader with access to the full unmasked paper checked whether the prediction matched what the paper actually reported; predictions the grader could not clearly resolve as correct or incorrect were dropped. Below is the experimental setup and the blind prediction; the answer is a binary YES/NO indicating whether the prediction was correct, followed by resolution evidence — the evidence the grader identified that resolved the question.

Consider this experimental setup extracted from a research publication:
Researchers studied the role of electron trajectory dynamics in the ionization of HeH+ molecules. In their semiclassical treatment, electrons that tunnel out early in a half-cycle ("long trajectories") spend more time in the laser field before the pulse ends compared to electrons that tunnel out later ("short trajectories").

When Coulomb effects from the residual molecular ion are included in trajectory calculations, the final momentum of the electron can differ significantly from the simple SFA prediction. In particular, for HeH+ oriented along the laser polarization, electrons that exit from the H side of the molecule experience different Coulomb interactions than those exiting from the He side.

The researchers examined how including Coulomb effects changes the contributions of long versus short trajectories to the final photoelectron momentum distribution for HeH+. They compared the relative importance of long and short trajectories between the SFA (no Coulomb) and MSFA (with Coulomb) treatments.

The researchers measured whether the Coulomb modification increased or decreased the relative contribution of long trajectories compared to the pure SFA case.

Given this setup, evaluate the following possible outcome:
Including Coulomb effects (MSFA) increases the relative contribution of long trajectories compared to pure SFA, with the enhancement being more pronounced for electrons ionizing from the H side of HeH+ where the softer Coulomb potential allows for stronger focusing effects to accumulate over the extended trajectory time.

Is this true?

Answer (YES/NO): YES